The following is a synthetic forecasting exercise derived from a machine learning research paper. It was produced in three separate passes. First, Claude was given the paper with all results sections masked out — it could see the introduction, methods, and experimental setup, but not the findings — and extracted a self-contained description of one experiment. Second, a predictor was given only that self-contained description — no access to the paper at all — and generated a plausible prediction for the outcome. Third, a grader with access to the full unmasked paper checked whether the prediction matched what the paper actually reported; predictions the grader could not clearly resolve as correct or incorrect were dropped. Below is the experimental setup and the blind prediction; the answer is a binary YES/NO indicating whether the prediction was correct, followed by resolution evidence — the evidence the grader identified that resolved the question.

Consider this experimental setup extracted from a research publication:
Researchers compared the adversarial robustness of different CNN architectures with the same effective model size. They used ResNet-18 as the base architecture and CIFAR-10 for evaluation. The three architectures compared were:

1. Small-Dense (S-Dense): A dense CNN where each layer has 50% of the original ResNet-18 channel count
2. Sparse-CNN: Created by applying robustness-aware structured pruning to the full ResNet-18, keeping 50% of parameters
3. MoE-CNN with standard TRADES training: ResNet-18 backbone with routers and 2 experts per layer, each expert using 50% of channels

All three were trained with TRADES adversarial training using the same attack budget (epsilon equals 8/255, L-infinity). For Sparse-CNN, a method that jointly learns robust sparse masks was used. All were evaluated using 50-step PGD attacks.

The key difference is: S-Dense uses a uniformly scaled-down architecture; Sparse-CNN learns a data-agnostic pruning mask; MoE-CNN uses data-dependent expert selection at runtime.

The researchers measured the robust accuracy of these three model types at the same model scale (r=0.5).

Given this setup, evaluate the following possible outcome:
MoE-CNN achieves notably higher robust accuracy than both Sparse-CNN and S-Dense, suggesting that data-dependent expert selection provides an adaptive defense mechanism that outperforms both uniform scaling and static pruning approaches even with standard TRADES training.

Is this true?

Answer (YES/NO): NO